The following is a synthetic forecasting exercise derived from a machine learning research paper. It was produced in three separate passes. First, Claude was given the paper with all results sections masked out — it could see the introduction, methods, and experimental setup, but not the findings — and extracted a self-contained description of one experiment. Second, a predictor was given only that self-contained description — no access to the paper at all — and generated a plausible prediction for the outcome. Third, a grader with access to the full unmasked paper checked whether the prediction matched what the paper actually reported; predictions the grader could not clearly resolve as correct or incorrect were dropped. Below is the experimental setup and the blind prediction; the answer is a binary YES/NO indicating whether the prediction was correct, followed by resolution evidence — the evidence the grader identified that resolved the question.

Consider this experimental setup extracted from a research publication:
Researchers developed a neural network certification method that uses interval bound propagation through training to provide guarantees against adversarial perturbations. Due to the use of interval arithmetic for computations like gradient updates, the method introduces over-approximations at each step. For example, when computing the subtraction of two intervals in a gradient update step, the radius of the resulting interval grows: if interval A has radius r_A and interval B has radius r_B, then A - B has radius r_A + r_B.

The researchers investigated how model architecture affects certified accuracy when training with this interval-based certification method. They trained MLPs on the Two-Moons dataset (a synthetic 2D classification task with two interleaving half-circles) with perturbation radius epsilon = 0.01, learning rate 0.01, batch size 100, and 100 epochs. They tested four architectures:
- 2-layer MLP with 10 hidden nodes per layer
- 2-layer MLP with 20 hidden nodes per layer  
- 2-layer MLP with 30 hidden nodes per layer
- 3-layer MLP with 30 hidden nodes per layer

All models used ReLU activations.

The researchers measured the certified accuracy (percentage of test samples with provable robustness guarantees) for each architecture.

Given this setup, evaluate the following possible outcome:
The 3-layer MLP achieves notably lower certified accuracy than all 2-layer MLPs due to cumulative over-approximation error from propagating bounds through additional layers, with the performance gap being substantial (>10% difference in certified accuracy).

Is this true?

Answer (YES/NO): NO